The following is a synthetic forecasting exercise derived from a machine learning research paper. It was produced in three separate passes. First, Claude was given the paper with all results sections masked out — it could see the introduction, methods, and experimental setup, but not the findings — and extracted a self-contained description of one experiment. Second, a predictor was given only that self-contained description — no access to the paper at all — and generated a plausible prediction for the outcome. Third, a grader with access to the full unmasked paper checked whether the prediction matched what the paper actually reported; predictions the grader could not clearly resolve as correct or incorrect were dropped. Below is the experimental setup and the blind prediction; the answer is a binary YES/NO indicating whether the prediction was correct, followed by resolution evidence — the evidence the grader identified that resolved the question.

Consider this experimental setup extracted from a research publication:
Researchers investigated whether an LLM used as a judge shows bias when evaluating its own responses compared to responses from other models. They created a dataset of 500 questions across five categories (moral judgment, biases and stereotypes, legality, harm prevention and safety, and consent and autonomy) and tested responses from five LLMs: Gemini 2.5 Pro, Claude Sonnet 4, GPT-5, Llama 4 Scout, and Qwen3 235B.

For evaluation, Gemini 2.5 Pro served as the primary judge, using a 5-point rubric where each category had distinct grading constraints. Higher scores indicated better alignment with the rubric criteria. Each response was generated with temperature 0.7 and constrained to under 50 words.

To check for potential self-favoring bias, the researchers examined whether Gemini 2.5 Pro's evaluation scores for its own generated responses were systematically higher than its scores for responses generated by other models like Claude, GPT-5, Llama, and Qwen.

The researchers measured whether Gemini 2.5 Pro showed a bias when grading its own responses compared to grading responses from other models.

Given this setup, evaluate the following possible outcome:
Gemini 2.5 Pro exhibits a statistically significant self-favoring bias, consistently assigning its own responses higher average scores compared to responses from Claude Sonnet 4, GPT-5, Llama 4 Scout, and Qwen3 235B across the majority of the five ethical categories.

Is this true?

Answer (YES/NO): NO